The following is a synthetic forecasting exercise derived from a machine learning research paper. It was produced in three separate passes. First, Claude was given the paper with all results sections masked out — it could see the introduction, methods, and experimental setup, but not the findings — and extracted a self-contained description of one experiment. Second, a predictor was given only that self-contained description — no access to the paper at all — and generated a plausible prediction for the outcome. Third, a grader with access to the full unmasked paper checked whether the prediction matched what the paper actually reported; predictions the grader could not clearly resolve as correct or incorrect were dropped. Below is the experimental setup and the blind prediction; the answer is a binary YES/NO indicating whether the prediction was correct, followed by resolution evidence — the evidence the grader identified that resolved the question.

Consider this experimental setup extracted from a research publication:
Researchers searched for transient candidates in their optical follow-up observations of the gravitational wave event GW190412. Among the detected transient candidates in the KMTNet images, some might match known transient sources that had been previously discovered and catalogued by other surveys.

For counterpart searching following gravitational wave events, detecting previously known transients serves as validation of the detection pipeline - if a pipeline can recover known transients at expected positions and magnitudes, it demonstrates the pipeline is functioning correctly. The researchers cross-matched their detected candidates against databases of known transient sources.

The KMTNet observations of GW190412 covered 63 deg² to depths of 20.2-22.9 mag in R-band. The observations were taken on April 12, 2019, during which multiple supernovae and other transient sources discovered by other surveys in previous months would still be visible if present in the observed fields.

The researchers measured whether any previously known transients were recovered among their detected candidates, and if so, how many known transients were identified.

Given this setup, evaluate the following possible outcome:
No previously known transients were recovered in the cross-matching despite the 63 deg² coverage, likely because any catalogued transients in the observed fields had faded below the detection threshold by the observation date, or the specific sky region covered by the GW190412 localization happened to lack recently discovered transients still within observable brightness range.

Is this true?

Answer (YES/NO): NO